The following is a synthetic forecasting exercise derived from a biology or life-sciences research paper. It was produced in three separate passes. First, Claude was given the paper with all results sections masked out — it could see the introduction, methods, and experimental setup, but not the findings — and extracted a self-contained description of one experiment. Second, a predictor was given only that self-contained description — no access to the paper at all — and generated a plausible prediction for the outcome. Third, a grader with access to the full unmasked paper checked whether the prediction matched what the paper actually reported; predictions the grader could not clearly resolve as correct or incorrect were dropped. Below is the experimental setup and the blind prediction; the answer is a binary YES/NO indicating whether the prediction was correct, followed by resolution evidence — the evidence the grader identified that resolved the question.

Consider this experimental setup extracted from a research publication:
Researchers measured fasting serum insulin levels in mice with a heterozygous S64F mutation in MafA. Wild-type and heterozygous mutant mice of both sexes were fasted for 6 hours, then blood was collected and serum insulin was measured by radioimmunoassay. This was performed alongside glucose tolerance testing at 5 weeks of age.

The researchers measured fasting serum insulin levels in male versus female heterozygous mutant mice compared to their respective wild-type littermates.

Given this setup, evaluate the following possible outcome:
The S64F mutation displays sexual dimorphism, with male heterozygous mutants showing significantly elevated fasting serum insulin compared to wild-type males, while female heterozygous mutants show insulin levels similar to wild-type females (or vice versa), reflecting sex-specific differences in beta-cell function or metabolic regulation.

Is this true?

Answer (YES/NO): YES